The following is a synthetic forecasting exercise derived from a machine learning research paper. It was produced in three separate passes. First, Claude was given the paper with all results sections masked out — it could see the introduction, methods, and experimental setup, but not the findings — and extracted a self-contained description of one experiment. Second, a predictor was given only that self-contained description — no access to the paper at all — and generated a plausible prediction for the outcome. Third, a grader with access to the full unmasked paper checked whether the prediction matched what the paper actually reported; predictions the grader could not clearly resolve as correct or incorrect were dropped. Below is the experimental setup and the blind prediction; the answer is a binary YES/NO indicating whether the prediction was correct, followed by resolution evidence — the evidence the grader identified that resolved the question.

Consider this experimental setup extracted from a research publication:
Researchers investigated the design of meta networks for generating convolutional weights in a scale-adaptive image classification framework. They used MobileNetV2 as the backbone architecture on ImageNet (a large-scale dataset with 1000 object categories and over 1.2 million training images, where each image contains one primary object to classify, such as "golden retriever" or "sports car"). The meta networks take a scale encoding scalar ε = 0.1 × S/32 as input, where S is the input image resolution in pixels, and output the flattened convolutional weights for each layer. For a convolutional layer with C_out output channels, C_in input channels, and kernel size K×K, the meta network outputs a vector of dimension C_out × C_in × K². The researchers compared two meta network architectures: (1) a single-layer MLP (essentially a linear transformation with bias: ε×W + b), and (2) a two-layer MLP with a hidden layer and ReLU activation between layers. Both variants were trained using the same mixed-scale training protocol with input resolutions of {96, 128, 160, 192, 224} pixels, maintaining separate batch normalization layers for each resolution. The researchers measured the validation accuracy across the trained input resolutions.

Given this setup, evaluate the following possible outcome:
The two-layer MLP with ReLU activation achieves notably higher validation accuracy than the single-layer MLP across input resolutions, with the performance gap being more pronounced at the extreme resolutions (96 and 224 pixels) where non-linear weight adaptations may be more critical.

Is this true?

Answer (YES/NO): NO